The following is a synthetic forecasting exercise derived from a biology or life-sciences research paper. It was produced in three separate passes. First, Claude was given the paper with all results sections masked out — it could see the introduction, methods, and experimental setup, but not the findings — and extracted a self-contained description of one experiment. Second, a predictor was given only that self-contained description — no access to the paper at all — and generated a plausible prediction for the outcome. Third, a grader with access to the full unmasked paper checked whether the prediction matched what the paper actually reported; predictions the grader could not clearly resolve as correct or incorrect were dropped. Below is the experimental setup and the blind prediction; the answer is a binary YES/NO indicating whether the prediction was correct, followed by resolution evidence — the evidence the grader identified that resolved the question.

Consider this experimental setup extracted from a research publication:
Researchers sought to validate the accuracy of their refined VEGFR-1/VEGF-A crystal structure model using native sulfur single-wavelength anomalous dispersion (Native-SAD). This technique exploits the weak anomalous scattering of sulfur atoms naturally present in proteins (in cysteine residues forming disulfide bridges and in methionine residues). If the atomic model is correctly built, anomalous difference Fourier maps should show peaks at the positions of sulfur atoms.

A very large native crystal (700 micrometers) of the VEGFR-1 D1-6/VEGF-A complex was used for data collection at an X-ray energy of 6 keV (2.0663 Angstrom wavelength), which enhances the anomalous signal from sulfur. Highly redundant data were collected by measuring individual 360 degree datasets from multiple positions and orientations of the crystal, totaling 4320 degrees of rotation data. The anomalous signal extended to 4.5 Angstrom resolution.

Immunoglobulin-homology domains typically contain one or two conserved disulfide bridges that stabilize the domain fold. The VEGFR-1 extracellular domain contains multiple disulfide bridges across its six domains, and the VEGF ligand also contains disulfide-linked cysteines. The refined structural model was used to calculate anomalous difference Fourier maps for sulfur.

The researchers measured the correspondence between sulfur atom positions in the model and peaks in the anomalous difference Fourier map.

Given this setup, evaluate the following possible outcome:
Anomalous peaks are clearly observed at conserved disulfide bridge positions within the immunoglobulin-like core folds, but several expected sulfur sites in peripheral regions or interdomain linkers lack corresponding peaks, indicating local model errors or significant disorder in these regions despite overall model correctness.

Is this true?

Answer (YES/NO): NO